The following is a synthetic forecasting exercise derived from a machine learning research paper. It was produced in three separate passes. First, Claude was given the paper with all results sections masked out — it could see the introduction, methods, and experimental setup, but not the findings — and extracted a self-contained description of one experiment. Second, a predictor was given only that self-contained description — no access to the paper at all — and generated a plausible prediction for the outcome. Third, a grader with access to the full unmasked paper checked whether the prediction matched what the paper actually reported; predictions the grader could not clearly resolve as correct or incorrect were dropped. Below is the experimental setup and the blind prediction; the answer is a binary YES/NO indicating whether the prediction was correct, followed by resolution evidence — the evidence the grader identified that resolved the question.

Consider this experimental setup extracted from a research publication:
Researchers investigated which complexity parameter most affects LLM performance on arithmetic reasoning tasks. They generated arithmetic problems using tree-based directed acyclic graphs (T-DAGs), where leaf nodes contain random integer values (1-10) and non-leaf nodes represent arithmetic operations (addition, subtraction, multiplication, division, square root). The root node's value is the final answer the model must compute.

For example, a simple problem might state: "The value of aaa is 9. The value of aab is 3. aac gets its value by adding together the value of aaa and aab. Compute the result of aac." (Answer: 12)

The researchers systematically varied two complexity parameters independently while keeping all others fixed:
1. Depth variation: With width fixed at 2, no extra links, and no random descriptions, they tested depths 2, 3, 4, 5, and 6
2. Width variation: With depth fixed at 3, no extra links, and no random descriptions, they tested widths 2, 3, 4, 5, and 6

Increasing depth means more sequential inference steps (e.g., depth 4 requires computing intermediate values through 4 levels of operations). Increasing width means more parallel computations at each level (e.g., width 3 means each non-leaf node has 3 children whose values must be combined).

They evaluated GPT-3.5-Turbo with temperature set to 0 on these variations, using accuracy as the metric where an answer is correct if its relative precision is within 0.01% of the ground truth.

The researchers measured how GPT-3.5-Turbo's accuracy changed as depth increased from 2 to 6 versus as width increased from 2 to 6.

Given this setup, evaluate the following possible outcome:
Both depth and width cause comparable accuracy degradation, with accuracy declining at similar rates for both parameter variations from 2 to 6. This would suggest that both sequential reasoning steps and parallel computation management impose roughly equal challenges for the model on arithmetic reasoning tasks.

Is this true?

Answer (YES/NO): NO